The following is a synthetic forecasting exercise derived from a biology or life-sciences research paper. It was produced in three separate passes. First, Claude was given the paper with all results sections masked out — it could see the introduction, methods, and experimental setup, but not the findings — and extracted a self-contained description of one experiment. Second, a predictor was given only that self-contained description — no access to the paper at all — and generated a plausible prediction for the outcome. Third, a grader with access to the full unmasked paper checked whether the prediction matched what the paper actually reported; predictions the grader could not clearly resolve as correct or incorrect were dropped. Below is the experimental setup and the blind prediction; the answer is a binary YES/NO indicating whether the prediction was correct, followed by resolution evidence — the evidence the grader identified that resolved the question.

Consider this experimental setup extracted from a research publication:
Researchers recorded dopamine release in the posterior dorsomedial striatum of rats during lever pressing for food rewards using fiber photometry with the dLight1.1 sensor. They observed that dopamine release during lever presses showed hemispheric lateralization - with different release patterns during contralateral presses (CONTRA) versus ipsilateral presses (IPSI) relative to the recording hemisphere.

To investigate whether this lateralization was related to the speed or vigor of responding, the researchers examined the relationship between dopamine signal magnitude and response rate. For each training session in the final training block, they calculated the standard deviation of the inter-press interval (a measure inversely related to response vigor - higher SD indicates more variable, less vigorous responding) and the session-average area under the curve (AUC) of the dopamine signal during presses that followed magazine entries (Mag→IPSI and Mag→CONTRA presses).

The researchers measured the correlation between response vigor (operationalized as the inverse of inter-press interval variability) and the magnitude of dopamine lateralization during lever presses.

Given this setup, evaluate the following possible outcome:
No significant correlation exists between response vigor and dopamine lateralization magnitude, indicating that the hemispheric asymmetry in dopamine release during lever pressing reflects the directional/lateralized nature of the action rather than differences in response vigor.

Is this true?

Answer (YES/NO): NO